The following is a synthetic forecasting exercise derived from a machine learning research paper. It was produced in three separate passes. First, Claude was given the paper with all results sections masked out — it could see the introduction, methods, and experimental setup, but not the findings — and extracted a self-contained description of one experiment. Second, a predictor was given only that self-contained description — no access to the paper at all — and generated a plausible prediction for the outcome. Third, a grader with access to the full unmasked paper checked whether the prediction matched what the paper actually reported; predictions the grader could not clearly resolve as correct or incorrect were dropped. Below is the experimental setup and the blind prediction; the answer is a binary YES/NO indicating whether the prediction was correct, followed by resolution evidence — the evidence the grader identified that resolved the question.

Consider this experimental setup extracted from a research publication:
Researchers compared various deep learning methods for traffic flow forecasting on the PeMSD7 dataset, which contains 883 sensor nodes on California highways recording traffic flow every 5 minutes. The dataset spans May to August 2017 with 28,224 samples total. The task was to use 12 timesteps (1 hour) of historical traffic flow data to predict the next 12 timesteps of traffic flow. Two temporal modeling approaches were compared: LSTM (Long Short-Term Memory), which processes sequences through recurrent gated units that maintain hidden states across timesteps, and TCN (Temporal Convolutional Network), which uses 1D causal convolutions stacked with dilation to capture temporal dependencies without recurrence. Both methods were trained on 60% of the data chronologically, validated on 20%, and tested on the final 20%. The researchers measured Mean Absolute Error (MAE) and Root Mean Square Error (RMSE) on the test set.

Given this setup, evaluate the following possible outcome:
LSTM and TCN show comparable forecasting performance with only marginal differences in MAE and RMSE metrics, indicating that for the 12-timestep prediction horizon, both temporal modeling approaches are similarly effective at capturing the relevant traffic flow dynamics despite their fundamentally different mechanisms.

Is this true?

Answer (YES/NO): NO